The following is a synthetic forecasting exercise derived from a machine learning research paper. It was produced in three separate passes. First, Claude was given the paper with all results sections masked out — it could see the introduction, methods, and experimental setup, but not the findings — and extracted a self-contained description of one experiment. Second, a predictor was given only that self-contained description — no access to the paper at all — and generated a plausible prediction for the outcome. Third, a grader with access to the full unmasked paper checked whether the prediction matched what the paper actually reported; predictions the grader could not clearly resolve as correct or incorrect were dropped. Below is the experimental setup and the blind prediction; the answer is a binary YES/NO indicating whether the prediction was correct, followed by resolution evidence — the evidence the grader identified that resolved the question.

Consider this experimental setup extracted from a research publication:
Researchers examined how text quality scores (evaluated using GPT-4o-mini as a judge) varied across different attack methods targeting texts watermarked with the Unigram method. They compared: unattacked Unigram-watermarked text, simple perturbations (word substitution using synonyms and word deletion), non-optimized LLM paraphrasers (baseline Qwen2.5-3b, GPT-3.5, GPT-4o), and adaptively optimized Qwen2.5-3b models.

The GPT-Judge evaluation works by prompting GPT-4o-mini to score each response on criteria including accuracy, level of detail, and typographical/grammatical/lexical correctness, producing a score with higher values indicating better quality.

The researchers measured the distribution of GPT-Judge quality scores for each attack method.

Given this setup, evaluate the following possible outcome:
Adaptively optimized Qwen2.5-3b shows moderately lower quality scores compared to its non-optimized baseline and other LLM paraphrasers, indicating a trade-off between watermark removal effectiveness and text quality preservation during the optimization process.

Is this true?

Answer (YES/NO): NO